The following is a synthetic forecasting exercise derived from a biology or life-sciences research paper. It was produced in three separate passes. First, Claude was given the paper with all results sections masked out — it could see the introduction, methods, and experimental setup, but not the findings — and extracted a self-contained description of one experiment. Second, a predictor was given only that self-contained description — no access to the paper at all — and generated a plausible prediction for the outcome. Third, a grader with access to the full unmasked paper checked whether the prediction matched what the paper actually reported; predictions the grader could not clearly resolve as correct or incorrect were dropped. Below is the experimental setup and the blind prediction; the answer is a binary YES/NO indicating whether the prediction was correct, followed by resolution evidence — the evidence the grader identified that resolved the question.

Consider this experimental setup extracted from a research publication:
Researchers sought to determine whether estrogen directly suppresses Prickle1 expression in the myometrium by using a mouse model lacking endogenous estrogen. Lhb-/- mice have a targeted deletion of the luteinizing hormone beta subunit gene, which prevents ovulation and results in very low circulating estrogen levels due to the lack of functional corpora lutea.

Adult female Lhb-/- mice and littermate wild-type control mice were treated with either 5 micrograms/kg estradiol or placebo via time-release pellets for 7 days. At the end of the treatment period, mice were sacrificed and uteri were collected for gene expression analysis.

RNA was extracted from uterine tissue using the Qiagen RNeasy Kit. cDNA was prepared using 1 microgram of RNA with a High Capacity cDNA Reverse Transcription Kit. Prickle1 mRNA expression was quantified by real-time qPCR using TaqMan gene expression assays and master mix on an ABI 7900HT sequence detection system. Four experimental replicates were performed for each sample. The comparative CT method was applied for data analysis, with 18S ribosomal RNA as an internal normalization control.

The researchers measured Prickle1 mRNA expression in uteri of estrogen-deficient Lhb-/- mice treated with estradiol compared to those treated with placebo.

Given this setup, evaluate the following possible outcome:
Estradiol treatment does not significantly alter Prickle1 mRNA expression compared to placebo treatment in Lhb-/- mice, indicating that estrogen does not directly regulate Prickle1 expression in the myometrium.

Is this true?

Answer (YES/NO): NO